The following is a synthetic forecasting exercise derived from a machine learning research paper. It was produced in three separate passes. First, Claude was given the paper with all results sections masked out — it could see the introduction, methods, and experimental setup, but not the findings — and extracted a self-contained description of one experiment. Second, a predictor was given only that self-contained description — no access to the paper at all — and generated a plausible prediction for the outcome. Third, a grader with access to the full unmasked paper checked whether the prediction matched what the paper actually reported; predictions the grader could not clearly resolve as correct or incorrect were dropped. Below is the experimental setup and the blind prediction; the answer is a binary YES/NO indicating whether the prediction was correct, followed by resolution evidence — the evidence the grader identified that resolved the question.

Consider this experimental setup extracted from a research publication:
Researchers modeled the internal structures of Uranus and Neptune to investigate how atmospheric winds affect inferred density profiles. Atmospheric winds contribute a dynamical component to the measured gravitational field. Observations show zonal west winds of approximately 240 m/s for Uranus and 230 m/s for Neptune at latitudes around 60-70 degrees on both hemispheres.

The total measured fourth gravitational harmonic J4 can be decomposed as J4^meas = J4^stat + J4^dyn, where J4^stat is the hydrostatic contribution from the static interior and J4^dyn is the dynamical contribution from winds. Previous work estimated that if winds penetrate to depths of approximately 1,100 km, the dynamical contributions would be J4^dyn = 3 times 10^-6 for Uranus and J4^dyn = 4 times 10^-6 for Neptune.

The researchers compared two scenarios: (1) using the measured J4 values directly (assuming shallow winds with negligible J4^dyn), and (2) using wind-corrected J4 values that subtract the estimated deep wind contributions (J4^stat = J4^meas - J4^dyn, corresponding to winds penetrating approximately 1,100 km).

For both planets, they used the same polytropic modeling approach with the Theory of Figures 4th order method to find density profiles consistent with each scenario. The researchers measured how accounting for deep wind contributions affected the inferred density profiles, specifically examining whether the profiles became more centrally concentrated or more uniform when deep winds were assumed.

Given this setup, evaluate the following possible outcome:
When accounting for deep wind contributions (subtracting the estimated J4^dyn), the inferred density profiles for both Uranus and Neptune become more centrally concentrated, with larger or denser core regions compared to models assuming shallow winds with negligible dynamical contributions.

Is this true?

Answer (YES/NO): YES